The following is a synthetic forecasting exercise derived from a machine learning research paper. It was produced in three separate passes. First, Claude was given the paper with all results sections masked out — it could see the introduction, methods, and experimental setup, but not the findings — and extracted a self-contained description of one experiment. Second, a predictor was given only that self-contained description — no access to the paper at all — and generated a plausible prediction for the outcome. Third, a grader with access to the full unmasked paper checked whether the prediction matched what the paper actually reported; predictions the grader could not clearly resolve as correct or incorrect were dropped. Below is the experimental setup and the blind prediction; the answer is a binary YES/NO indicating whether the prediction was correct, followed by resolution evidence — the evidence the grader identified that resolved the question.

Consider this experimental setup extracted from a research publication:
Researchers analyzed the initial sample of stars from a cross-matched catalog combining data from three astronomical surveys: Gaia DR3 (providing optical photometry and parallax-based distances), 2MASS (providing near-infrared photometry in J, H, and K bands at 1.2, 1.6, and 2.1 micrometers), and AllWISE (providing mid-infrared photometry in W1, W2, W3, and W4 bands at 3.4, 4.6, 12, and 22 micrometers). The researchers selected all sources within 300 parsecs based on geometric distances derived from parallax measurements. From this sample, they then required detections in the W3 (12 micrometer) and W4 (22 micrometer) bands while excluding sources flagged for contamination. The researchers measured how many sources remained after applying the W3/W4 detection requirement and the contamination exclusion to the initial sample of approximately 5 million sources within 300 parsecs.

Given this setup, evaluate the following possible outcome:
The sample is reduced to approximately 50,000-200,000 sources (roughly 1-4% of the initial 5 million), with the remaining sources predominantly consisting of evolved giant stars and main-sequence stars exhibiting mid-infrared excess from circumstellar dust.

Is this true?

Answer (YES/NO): NO